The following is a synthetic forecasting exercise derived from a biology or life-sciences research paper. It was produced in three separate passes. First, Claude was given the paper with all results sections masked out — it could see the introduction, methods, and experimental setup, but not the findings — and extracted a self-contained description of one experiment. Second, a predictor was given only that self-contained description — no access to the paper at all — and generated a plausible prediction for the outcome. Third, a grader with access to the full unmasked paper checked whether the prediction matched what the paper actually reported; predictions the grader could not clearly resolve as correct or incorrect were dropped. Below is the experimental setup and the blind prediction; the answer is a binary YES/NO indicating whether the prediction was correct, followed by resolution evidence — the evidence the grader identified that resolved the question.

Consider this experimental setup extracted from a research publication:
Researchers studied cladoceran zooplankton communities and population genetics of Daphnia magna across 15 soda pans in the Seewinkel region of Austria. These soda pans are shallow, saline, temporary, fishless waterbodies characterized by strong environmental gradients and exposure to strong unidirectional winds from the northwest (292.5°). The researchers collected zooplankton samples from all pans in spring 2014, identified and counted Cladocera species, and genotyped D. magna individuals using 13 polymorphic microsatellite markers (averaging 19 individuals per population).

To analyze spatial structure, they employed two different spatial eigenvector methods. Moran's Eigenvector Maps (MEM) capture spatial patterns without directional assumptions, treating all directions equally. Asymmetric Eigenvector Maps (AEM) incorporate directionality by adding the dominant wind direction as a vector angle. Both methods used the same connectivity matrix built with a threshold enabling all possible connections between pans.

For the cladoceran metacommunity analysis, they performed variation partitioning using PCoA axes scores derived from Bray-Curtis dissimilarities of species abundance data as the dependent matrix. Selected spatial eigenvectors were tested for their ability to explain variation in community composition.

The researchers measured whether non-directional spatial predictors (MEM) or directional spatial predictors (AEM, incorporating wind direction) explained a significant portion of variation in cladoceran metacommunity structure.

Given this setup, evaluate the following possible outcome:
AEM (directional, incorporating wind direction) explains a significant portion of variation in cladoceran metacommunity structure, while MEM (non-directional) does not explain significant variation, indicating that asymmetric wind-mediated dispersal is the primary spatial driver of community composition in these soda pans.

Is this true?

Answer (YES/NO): YES